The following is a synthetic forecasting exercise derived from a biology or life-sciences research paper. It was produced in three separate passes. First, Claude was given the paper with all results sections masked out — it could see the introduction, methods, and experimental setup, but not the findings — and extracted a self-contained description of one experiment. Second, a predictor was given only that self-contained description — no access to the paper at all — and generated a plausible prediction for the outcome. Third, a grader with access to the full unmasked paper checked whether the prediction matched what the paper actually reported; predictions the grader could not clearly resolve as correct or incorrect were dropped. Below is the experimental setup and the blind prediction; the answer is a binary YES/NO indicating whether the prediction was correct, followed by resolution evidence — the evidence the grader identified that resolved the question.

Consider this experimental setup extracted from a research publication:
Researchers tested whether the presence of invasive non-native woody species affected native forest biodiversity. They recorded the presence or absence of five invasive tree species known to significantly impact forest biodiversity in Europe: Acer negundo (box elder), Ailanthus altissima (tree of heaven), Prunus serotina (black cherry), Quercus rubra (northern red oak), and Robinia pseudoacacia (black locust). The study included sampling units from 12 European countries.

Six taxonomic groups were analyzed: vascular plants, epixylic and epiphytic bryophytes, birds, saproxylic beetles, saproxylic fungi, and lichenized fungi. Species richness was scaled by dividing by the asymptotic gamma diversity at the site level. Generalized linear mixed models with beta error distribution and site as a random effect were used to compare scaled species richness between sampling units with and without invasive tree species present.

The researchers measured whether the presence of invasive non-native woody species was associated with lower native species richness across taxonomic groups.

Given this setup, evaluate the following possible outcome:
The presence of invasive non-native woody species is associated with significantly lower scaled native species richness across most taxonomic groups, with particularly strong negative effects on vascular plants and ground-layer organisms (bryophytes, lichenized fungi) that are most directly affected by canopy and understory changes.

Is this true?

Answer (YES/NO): NO